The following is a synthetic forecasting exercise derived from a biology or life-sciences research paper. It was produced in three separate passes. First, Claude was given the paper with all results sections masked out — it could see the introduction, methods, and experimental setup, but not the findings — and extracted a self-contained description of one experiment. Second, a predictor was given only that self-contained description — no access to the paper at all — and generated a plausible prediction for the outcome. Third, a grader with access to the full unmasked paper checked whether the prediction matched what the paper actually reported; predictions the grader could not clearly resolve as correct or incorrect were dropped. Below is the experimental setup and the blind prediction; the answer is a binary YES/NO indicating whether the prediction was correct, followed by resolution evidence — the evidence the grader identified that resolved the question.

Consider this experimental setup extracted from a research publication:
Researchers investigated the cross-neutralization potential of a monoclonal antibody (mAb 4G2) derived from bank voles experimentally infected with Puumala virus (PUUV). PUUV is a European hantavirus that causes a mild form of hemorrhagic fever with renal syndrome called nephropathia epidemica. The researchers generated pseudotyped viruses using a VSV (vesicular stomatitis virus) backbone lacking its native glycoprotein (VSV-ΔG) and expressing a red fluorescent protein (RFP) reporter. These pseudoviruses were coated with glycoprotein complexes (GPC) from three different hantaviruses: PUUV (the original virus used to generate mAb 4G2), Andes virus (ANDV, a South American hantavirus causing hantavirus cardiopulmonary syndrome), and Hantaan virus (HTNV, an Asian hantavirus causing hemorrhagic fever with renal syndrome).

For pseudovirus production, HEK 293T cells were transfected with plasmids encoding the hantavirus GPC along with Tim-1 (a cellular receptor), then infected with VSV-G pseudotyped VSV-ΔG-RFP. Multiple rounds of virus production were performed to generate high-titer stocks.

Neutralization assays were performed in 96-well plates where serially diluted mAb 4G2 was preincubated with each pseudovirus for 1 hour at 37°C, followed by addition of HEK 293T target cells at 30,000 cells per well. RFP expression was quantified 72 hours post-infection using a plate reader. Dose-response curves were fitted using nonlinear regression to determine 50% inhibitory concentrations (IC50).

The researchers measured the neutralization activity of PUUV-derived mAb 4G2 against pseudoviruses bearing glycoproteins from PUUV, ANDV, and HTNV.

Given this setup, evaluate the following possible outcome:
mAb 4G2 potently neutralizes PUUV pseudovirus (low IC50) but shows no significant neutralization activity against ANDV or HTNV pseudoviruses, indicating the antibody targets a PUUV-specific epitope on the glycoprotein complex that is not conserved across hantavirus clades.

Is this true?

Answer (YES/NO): NO